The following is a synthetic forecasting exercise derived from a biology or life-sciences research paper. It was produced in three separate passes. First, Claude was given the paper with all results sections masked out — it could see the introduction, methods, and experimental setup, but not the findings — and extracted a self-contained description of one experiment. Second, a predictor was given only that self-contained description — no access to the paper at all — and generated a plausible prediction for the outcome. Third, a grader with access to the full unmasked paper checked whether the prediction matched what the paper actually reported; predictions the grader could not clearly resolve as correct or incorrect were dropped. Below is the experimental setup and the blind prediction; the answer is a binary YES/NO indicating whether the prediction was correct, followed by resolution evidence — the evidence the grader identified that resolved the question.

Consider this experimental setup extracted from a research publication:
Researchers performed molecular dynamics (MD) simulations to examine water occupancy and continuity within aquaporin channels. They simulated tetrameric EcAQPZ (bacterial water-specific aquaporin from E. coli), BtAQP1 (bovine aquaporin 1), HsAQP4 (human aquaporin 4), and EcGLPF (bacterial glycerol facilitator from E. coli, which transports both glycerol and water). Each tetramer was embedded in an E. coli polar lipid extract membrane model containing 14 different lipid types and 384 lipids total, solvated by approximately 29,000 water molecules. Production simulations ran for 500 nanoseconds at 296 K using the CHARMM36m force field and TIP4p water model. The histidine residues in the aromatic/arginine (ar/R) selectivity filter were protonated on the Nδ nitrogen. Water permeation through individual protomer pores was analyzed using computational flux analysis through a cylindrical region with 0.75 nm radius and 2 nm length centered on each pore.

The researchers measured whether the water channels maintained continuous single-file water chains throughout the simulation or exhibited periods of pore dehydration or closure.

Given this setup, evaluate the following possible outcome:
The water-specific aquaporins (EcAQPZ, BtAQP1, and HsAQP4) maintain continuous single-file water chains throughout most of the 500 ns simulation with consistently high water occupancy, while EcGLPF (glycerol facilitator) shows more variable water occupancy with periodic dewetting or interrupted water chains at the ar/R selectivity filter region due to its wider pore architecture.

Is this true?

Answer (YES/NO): NO